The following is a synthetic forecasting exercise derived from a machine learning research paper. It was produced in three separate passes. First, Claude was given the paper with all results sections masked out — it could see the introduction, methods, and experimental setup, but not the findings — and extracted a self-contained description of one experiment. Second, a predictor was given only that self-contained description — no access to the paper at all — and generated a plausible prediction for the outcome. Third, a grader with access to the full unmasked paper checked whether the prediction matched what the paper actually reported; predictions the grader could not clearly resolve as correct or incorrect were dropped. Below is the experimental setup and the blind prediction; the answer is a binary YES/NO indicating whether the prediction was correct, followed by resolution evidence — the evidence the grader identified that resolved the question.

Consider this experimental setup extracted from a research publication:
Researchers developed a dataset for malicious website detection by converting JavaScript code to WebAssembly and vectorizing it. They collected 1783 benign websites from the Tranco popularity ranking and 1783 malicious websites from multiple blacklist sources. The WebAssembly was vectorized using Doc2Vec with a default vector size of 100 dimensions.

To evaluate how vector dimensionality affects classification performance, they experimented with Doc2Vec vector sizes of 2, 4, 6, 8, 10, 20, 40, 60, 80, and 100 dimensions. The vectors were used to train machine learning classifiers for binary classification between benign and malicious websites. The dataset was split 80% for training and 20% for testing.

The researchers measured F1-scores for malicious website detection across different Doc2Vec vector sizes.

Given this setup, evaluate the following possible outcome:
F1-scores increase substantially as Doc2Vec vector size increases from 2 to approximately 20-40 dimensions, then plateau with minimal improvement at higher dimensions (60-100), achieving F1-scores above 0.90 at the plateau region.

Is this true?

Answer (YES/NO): NO